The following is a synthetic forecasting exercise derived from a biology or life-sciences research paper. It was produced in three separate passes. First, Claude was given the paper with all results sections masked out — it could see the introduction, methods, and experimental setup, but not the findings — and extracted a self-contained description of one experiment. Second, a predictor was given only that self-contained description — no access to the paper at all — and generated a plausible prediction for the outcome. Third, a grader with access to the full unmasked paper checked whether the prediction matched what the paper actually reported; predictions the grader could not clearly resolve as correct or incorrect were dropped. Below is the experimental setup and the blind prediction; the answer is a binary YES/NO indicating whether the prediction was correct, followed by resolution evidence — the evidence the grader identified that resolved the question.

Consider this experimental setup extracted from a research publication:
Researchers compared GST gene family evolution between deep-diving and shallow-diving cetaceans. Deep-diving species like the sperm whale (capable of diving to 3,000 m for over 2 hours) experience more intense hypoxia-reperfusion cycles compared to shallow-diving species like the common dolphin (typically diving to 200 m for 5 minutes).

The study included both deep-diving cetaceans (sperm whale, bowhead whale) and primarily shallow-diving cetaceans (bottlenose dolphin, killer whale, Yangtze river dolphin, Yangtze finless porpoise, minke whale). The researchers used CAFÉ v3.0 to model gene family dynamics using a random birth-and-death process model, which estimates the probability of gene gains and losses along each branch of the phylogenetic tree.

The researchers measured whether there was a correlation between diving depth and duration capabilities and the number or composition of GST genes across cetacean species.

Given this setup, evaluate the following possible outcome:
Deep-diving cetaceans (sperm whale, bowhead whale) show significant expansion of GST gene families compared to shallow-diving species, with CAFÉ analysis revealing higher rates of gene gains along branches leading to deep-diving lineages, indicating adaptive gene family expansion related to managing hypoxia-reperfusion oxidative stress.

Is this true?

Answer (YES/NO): NO